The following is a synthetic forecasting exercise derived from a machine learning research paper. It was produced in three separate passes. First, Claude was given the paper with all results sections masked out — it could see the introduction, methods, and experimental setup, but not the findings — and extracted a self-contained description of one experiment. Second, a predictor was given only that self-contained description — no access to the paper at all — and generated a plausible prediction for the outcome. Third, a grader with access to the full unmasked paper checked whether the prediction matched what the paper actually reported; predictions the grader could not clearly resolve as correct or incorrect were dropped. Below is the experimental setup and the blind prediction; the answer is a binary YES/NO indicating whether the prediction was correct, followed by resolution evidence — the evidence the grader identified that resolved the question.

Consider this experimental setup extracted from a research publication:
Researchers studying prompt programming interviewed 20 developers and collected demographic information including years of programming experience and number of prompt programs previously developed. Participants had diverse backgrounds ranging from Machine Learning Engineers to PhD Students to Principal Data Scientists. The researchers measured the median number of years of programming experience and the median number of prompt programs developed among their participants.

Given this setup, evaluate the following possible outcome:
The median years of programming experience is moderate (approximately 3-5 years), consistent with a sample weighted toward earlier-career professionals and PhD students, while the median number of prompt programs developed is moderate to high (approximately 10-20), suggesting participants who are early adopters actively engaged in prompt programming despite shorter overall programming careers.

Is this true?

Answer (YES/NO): NO